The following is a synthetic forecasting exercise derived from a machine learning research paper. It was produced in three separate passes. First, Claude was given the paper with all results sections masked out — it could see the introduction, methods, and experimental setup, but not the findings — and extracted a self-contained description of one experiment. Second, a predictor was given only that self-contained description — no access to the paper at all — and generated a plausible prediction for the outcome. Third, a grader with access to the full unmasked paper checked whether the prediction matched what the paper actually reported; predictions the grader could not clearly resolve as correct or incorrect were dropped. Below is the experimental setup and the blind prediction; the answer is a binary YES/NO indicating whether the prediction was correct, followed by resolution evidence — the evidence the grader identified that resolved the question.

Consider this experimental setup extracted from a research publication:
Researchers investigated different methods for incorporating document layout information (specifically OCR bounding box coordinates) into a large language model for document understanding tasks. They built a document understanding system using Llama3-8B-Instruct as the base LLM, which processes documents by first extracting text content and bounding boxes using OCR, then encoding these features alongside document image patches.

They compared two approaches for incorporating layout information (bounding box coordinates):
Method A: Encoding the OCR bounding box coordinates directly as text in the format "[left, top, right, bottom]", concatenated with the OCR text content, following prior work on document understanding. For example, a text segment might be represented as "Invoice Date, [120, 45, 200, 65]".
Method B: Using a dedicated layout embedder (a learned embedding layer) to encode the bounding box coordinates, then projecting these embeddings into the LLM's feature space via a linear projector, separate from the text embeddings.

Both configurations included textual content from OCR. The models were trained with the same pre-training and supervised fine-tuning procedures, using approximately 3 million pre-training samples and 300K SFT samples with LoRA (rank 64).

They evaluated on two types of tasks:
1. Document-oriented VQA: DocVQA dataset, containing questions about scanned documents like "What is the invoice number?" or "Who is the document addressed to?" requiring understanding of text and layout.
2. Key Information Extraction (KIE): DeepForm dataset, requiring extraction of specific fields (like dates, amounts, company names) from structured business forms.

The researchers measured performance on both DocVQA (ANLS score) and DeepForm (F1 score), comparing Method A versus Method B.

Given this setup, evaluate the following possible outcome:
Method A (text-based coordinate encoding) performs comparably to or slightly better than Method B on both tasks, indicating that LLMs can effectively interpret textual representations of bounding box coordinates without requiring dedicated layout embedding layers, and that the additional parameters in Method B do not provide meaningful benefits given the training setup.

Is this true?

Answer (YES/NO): NO